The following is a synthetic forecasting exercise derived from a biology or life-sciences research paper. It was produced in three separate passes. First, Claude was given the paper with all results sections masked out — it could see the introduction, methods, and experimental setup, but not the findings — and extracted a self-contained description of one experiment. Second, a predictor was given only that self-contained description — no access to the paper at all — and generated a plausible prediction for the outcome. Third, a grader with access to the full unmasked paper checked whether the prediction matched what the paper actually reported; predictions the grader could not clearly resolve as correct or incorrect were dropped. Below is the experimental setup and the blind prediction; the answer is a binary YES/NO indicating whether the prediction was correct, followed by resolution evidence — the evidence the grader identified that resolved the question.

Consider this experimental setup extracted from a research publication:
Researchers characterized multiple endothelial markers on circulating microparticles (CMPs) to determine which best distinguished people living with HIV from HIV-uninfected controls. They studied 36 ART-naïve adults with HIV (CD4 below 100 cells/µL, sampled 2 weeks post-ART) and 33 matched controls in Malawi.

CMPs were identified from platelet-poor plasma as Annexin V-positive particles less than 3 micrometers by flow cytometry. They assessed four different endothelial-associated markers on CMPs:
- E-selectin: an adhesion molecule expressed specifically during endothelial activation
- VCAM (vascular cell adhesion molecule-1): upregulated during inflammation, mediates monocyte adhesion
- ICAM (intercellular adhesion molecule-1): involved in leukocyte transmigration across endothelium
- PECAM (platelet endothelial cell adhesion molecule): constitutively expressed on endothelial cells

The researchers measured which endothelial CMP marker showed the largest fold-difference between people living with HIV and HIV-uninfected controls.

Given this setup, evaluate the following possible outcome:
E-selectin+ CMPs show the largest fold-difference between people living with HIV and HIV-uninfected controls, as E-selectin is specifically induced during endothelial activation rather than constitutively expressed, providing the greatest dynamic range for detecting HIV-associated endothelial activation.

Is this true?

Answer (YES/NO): YES